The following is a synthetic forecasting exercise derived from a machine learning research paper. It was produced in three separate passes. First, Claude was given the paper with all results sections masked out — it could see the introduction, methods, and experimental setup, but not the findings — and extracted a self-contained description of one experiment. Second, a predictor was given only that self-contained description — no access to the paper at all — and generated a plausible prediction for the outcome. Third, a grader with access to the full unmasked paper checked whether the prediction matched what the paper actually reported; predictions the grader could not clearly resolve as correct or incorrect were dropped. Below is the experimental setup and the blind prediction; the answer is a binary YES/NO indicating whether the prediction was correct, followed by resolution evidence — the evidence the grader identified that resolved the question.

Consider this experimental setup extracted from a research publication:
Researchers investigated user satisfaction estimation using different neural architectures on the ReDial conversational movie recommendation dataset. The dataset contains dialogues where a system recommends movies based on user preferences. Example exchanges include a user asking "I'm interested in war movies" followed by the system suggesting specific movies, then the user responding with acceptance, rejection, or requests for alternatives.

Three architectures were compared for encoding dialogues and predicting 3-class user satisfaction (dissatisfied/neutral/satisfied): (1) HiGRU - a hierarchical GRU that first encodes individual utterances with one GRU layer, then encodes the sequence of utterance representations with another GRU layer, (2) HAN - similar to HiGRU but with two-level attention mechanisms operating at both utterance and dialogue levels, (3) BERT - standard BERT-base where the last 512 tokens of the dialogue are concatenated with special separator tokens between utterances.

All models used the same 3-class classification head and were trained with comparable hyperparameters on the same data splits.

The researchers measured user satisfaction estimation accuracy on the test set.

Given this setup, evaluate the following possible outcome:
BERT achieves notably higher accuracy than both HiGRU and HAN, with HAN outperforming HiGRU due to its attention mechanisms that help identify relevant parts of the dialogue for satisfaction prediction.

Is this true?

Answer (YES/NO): NO